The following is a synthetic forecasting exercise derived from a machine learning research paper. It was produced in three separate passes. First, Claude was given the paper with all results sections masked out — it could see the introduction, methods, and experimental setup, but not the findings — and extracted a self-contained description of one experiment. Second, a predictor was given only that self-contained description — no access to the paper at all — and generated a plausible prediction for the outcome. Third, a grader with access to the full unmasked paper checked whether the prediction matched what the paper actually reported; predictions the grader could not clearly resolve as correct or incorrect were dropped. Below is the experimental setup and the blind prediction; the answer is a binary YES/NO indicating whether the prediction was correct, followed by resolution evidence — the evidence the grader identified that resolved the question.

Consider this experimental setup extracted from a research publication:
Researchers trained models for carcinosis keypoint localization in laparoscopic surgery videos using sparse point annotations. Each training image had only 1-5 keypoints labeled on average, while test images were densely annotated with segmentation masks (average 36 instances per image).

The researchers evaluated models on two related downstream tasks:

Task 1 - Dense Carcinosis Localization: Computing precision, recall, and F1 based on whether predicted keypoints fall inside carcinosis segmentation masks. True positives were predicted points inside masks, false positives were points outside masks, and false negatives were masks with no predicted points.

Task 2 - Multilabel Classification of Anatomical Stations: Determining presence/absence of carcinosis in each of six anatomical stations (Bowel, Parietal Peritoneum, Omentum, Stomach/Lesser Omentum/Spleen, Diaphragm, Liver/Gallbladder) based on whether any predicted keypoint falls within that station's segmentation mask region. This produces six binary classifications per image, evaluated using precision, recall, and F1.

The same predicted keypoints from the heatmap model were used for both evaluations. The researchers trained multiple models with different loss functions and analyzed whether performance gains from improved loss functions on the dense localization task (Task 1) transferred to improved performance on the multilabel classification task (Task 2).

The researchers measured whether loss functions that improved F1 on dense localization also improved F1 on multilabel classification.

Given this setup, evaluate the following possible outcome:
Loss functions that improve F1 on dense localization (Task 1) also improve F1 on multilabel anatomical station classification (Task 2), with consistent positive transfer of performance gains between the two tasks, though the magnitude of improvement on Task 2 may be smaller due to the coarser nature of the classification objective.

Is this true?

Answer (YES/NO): YES